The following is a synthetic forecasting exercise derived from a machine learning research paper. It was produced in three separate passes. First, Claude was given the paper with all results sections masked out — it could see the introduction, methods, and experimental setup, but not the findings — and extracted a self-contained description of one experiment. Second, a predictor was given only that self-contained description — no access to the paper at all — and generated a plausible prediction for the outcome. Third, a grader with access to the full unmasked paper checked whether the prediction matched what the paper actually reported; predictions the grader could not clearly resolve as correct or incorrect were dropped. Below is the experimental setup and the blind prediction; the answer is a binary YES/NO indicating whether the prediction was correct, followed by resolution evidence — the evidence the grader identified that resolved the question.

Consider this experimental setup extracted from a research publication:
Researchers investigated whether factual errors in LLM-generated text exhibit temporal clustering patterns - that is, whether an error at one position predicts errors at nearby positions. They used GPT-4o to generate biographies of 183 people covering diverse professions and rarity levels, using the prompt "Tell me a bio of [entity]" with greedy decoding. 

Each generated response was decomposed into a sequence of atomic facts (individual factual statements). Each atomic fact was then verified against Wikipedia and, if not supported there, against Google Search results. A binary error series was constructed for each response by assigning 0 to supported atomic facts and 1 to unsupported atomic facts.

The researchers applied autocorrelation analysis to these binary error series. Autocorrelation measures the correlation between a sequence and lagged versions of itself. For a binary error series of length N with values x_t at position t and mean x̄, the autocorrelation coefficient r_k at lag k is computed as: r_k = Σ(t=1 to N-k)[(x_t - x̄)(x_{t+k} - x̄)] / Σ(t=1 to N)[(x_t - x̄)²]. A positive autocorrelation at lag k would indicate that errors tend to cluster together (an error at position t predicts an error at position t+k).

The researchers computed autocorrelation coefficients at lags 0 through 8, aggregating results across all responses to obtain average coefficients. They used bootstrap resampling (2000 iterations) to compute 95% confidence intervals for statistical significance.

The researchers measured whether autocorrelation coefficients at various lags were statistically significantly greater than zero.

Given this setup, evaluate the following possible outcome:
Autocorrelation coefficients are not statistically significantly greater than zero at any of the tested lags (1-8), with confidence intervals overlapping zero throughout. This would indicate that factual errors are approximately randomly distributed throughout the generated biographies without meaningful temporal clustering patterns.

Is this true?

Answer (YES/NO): NO